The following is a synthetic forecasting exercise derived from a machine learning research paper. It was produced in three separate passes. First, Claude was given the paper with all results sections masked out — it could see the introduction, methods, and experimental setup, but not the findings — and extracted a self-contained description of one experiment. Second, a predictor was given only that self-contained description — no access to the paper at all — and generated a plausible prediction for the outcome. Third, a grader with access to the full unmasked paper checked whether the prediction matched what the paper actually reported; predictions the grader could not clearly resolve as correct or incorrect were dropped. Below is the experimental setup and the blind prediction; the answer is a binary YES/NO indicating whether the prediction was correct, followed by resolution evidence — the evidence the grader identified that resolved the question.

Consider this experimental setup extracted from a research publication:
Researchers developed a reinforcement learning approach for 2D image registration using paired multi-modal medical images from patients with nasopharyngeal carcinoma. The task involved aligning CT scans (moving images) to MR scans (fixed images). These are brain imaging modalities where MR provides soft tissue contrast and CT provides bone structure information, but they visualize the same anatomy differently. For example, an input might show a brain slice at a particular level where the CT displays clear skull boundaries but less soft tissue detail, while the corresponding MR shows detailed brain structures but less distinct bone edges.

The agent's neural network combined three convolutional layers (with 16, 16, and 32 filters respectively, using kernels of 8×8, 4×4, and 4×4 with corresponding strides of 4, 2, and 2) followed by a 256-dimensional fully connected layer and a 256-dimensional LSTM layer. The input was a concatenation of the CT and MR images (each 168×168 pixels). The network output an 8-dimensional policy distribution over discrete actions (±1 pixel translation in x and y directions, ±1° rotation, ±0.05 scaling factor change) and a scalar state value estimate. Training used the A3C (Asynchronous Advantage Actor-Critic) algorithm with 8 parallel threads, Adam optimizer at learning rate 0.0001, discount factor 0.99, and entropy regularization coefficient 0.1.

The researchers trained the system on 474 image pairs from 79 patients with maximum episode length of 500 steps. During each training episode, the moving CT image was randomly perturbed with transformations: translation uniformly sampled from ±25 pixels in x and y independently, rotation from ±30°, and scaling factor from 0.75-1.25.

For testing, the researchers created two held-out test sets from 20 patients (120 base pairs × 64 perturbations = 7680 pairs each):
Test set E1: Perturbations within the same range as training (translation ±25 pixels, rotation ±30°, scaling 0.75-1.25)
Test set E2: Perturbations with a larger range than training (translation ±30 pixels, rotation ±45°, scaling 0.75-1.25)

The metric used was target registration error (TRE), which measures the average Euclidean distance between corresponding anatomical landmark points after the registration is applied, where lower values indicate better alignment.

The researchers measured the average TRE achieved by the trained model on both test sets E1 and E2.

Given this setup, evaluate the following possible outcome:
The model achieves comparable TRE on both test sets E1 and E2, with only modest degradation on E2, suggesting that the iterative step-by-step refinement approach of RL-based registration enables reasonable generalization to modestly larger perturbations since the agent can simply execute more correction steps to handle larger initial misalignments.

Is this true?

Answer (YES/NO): YES